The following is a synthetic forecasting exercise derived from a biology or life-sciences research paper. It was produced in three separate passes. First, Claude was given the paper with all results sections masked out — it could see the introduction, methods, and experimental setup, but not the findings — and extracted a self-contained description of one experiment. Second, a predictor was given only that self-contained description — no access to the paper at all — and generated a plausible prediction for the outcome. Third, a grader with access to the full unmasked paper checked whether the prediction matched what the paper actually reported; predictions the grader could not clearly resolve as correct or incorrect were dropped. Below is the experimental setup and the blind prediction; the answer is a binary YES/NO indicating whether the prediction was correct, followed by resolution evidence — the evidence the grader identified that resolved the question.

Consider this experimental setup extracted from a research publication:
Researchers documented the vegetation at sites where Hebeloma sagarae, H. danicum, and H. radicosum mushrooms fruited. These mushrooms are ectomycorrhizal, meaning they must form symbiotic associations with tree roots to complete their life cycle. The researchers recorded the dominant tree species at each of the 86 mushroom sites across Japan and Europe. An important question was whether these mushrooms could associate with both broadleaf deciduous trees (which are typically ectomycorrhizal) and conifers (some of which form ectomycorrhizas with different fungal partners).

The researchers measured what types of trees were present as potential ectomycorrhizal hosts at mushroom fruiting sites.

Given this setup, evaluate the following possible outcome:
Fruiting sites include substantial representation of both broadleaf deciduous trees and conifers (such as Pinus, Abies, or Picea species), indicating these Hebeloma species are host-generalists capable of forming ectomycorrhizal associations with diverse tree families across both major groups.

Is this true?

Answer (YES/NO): NO